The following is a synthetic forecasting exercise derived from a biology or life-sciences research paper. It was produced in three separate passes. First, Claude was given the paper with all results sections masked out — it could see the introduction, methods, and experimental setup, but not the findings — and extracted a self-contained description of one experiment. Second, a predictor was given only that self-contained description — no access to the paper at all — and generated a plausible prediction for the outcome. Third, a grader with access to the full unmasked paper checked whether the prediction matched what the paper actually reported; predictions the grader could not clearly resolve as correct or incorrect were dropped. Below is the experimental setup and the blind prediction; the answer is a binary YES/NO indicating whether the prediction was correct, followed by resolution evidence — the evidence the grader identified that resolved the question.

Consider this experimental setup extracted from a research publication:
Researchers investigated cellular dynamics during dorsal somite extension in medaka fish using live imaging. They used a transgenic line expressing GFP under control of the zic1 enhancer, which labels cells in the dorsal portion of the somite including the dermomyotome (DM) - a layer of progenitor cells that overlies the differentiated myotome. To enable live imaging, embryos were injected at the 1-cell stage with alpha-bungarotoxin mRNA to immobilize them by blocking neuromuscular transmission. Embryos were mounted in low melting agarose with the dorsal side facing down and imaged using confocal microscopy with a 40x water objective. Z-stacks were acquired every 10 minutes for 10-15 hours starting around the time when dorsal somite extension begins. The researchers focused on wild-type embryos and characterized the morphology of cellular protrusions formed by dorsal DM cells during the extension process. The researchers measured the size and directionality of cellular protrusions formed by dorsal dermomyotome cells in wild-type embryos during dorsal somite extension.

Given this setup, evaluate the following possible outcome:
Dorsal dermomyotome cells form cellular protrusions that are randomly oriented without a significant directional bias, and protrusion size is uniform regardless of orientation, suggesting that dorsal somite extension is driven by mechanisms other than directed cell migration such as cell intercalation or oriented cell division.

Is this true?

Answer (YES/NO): NO